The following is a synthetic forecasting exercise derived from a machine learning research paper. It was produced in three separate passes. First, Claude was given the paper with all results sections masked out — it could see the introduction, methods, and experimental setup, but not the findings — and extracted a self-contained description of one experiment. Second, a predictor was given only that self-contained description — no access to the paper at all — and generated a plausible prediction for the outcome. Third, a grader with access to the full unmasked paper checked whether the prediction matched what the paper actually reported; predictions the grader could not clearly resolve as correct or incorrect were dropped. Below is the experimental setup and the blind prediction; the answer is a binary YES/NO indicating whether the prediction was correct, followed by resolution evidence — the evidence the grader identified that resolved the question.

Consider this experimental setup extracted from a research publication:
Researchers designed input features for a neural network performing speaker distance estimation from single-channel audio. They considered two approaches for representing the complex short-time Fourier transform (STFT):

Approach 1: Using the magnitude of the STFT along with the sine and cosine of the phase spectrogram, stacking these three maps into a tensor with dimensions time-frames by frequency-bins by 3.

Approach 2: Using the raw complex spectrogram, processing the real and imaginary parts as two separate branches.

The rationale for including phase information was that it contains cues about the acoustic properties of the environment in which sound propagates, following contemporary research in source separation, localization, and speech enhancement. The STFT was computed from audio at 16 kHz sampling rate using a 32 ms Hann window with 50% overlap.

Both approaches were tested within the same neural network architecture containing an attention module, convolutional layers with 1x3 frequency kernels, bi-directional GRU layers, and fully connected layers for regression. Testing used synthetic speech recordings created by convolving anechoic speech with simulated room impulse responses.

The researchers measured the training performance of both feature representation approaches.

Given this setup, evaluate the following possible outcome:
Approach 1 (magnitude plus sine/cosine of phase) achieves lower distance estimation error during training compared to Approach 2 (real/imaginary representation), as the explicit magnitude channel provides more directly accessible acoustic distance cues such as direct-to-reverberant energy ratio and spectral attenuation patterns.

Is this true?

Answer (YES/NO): YES